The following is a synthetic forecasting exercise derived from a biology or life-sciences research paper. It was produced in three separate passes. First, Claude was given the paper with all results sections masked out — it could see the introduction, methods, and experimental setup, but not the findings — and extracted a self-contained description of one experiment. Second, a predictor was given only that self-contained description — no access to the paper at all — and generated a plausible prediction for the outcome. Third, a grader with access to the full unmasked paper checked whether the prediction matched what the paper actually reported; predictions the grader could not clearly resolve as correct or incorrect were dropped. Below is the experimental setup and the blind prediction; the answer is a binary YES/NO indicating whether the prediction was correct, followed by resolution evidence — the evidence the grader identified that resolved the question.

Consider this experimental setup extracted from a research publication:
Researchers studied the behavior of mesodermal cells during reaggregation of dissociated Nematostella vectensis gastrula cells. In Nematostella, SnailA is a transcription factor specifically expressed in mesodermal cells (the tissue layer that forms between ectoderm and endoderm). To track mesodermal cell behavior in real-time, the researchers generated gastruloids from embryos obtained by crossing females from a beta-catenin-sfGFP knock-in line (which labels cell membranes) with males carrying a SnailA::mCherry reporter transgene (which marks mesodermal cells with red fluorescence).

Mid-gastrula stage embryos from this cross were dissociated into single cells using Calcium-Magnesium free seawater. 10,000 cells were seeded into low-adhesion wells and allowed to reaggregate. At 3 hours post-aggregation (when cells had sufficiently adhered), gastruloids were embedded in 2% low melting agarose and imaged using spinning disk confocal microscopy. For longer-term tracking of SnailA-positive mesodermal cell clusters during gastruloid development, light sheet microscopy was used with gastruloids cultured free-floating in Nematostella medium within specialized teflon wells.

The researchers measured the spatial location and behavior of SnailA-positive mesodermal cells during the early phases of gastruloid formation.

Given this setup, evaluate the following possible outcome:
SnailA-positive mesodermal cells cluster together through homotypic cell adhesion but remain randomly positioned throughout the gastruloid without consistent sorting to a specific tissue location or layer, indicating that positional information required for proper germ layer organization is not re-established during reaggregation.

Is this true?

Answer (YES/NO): NO